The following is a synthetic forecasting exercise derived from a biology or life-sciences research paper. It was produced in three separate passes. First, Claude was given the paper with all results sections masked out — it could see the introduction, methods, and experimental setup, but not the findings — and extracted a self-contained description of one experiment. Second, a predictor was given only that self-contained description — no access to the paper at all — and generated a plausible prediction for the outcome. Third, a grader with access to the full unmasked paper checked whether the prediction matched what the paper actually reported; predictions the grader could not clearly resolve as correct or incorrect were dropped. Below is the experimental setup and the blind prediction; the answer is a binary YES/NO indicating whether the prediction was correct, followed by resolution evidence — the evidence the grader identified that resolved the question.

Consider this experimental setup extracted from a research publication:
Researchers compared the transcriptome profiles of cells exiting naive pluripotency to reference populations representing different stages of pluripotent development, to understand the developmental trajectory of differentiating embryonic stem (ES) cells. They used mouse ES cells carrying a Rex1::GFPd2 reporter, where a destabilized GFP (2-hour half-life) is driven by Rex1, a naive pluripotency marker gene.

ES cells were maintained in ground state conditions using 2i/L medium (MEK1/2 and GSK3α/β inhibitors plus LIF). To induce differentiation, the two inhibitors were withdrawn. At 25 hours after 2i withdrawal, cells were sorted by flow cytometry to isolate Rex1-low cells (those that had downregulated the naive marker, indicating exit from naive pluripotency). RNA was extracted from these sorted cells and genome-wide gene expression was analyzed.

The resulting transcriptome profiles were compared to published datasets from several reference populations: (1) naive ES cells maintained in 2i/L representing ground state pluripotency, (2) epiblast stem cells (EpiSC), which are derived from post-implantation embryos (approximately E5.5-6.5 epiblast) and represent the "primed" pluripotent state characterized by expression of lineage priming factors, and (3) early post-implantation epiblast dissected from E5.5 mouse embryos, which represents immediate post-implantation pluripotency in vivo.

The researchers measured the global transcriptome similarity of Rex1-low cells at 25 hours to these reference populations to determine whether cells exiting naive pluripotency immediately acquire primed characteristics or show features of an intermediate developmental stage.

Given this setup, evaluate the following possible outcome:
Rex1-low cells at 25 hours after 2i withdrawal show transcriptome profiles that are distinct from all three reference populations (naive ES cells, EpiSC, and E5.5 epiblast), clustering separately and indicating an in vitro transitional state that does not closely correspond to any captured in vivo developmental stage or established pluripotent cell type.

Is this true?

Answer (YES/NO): NO